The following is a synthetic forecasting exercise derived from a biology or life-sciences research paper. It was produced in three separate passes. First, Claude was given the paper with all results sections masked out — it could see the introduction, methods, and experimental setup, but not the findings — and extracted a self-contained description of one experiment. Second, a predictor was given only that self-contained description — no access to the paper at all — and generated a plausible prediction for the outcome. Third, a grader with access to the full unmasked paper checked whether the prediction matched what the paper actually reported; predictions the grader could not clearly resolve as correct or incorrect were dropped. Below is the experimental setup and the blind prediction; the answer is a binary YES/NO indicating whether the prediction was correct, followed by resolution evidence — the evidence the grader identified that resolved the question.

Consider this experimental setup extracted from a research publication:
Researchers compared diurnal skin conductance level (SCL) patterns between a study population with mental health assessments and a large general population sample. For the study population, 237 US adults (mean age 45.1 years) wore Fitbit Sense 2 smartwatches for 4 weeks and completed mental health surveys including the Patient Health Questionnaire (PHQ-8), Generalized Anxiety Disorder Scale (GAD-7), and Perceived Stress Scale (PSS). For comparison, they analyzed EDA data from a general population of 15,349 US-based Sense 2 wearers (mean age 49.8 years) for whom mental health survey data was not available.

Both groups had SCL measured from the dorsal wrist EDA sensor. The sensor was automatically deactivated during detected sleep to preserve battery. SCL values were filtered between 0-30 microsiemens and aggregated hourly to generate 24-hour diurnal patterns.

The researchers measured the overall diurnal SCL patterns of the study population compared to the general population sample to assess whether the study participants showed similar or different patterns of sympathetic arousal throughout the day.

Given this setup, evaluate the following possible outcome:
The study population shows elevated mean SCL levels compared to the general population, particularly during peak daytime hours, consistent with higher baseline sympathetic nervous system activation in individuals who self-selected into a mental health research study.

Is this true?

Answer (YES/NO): NO